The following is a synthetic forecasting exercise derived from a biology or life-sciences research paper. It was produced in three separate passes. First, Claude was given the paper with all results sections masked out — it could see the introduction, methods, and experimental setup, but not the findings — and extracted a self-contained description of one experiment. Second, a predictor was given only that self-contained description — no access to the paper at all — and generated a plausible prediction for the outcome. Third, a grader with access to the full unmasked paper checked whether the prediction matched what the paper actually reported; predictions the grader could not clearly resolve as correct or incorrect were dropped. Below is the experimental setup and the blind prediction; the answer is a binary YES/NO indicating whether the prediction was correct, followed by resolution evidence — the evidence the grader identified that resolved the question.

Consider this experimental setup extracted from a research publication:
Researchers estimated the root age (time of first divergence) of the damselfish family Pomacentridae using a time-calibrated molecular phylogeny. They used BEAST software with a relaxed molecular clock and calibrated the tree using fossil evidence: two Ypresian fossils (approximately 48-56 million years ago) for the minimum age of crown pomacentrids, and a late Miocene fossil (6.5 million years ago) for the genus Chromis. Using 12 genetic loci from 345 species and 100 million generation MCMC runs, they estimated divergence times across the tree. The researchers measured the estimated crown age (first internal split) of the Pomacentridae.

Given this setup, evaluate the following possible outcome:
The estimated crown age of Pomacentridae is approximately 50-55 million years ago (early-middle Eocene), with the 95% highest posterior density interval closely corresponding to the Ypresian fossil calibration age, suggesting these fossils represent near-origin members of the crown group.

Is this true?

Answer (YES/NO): NO